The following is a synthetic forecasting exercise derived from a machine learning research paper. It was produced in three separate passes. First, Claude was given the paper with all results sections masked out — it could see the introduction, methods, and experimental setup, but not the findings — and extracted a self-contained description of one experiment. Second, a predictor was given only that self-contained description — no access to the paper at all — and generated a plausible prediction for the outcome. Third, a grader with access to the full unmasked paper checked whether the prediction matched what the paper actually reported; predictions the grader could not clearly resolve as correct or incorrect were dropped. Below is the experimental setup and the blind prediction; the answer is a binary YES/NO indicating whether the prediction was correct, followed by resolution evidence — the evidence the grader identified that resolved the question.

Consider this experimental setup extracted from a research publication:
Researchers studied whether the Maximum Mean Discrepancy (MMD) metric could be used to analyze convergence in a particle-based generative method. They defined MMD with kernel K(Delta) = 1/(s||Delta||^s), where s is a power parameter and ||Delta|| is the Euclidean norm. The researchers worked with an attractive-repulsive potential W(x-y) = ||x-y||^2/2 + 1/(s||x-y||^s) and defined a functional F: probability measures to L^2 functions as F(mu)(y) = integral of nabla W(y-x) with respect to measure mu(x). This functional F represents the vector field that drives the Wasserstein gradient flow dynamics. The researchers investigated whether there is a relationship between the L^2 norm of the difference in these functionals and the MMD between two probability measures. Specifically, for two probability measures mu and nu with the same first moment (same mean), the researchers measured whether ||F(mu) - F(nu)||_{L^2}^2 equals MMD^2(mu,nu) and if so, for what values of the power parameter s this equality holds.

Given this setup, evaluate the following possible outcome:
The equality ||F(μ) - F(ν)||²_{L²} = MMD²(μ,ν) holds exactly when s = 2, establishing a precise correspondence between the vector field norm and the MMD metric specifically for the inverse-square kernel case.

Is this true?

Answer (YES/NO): NO